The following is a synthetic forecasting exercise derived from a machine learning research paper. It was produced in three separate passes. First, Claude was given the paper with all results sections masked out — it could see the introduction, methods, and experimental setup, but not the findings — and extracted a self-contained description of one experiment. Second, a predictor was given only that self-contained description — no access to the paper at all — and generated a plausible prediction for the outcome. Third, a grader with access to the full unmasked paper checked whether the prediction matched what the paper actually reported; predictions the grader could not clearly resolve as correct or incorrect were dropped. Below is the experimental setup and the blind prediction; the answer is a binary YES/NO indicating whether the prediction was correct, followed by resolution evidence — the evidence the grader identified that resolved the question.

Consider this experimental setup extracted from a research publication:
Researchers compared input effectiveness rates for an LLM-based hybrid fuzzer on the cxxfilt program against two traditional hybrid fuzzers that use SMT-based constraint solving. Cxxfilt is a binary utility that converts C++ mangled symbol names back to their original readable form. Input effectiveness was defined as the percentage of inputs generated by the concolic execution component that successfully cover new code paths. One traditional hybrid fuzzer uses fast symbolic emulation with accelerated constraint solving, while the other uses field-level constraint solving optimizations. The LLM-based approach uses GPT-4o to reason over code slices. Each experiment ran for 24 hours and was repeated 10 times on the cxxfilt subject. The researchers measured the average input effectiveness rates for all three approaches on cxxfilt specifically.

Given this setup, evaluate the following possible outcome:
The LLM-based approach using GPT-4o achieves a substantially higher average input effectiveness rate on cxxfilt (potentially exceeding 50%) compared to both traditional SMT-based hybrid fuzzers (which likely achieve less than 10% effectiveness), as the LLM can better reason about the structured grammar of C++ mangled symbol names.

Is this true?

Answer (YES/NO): NO